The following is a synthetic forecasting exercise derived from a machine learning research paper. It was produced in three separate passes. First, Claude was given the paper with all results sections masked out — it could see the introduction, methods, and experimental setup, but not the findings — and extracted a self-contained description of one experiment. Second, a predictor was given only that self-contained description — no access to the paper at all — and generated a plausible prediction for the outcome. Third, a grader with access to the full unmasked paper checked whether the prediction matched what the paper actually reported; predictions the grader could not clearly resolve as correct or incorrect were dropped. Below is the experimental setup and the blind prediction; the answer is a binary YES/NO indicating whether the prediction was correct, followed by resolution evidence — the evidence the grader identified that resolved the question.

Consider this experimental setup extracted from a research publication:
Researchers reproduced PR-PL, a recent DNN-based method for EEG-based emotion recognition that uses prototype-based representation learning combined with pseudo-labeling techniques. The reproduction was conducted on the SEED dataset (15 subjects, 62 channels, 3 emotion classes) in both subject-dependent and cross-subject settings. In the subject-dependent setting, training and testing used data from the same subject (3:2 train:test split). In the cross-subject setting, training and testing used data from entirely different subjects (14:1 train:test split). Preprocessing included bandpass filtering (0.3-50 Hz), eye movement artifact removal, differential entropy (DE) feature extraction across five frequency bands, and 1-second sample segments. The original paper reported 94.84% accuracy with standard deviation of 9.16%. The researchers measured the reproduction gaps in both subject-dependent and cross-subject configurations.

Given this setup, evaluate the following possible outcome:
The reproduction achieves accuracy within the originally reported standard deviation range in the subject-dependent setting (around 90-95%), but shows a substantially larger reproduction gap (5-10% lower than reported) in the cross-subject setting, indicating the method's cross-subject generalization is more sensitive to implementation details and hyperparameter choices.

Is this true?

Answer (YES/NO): YES